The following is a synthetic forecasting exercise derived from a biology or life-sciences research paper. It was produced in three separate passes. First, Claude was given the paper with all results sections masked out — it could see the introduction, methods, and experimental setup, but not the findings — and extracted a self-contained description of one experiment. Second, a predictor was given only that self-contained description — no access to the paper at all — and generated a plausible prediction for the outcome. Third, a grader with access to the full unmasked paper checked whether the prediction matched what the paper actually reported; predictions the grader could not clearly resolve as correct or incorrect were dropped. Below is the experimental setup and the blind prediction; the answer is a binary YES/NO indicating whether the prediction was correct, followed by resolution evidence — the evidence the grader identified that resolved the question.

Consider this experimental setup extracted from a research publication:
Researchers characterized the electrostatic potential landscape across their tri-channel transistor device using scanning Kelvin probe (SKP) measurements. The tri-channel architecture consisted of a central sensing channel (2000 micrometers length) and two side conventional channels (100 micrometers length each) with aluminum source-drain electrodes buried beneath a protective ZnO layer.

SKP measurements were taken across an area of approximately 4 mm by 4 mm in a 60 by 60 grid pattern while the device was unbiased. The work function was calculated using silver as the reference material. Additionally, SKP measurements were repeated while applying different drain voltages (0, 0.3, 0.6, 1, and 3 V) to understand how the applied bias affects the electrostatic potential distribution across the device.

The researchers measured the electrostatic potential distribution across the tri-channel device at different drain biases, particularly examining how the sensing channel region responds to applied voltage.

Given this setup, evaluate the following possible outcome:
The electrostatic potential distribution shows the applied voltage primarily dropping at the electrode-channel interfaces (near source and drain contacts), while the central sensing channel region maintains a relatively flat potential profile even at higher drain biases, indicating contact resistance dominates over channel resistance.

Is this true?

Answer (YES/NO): NO